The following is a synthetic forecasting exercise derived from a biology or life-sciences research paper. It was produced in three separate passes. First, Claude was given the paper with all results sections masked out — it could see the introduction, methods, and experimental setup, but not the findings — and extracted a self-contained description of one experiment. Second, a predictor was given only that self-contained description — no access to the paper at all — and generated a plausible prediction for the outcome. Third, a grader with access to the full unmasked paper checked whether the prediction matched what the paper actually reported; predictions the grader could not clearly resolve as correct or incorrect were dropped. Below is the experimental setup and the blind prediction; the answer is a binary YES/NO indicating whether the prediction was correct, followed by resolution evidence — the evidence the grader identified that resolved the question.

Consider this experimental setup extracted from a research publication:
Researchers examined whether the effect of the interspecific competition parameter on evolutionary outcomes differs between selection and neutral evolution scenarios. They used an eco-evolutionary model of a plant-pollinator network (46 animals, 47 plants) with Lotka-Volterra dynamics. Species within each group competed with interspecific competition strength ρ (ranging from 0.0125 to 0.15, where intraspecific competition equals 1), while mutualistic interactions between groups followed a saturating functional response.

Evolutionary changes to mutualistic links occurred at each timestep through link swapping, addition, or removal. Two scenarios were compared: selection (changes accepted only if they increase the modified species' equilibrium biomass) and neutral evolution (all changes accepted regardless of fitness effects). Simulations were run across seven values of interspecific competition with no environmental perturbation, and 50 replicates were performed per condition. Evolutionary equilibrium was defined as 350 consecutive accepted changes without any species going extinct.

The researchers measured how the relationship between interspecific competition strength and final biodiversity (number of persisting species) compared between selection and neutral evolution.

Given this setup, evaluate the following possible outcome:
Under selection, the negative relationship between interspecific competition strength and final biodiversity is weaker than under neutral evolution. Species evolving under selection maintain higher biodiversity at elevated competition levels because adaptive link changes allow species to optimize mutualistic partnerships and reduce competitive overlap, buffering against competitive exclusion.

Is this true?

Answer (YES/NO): NO